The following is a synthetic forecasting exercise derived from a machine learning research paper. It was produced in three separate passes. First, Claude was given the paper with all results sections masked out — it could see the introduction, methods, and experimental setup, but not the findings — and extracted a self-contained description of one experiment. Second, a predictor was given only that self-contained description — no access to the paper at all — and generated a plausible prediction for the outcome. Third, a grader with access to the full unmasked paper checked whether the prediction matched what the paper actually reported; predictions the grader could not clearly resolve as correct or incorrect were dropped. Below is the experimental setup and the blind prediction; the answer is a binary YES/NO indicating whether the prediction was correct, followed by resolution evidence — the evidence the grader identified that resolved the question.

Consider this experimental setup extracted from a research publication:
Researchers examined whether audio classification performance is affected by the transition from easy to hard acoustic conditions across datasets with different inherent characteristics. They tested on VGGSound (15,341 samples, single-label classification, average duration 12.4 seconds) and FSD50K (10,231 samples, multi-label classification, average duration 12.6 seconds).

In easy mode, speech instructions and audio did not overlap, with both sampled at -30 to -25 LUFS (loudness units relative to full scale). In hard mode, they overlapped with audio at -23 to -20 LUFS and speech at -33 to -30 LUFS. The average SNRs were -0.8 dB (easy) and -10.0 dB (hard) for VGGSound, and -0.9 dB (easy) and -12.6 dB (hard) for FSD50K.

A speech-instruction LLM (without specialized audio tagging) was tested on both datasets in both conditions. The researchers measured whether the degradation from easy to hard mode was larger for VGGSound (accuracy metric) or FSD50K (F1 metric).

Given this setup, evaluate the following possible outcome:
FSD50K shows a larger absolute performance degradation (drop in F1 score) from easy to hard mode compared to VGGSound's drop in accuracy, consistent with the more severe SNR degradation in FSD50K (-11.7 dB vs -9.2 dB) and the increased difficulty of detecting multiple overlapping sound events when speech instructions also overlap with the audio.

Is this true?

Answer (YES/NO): YES